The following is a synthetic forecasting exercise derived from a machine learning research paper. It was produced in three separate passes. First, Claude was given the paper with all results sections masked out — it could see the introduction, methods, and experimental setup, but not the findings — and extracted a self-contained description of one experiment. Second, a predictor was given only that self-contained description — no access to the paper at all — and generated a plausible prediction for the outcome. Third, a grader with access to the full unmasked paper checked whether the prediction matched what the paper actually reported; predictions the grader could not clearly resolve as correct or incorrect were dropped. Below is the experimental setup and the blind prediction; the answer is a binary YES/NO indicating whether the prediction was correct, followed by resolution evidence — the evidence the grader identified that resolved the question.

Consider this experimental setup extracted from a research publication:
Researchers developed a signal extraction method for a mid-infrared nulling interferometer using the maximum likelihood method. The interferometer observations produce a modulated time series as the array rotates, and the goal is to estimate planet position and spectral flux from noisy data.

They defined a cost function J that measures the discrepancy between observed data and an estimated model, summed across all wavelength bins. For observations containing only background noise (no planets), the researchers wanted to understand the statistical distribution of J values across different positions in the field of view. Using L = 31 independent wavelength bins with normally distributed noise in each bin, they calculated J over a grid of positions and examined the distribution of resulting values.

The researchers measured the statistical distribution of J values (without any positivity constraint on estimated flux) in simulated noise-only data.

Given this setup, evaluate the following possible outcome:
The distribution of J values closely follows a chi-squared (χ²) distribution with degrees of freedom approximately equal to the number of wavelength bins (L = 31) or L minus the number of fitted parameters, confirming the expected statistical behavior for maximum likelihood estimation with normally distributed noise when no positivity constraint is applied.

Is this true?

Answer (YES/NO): YES